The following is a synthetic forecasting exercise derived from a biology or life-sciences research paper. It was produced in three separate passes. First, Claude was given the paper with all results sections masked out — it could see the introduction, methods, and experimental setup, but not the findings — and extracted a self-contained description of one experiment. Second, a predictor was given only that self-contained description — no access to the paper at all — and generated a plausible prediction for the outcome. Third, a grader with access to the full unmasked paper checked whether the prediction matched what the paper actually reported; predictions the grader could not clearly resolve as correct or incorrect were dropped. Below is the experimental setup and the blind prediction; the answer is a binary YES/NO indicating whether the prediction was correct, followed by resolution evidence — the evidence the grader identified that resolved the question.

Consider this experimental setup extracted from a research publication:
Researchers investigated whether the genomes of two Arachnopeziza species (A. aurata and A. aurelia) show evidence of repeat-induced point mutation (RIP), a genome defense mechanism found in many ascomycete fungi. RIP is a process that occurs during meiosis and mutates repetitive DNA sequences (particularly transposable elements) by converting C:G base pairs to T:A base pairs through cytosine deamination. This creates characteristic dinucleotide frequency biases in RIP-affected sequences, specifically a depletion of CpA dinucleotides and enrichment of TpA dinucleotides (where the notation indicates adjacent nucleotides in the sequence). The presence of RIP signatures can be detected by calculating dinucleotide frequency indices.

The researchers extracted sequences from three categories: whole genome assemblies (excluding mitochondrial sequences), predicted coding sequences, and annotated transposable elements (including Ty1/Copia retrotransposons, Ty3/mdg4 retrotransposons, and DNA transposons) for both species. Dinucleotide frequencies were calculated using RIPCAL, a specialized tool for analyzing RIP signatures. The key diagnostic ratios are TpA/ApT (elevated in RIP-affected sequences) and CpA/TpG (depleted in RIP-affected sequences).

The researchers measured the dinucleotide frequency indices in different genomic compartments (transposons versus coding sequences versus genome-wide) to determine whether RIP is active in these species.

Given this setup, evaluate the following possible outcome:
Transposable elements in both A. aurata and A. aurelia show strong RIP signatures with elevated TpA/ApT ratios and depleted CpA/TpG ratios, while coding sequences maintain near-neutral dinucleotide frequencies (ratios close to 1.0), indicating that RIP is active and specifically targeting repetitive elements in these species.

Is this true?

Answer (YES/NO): NO